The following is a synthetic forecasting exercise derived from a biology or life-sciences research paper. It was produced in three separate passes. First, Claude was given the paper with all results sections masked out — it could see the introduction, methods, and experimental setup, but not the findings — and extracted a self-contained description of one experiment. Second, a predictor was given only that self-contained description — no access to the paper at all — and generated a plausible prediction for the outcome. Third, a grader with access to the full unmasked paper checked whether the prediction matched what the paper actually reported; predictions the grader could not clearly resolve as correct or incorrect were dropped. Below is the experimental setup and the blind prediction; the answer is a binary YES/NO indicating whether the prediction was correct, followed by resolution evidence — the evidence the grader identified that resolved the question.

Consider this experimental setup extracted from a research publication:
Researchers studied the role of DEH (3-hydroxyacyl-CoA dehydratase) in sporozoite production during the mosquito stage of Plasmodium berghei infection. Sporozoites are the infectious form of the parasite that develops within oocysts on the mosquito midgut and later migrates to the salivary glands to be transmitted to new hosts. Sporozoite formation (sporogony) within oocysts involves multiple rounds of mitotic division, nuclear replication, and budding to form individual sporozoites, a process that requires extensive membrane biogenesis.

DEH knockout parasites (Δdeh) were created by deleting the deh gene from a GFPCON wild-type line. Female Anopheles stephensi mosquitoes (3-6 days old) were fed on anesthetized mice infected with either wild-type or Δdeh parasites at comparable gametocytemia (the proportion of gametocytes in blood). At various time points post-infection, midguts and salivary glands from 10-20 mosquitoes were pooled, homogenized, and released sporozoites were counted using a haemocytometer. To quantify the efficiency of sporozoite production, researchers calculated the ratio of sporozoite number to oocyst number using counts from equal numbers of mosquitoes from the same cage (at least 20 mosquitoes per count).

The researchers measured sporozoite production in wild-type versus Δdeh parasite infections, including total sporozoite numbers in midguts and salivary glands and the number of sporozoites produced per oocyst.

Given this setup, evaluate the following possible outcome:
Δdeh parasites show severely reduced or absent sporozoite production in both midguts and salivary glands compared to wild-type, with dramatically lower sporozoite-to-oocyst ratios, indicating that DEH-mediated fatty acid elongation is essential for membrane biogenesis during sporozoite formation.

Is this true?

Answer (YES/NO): YES